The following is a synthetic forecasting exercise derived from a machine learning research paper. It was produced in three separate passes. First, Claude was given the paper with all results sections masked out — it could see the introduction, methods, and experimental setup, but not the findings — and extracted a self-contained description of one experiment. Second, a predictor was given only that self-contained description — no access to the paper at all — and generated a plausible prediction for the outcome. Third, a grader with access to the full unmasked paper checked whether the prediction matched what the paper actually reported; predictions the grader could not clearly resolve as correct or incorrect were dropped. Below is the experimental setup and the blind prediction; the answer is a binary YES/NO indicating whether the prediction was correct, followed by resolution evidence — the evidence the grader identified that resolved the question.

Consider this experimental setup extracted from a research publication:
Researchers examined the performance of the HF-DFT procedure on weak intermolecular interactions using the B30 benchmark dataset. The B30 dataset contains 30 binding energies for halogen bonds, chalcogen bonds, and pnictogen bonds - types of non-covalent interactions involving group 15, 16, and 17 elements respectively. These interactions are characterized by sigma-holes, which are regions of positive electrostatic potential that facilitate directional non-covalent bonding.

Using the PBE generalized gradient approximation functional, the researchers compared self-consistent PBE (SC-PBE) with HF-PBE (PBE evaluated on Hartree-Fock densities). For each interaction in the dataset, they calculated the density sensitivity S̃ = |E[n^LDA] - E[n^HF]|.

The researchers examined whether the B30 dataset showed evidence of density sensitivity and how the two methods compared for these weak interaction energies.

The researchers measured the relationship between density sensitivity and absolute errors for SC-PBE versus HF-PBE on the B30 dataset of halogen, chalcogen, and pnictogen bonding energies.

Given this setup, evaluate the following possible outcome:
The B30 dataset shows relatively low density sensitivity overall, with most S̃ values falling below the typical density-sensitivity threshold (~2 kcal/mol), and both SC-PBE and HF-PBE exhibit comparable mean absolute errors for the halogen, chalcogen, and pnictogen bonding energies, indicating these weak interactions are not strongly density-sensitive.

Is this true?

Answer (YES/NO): NO